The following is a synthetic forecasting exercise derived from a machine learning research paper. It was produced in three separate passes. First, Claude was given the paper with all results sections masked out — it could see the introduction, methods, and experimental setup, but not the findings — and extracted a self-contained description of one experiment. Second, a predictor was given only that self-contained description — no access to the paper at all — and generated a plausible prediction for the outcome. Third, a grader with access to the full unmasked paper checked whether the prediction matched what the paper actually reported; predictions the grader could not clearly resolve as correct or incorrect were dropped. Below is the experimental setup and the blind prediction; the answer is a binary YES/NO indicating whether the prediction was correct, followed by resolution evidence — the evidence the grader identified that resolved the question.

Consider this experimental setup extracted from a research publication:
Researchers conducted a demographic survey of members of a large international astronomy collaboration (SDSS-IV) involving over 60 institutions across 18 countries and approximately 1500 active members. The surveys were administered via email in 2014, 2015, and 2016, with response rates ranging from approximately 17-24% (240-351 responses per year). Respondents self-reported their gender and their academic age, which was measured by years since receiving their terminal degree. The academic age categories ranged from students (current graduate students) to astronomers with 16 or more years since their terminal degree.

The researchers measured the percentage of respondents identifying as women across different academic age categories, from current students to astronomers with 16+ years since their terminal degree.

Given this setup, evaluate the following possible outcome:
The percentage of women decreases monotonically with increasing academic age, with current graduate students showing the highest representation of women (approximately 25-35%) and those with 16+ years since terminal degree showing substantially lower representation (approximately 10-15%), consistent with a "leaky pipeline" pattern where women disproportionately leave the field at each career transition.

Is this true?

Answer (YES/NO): NO